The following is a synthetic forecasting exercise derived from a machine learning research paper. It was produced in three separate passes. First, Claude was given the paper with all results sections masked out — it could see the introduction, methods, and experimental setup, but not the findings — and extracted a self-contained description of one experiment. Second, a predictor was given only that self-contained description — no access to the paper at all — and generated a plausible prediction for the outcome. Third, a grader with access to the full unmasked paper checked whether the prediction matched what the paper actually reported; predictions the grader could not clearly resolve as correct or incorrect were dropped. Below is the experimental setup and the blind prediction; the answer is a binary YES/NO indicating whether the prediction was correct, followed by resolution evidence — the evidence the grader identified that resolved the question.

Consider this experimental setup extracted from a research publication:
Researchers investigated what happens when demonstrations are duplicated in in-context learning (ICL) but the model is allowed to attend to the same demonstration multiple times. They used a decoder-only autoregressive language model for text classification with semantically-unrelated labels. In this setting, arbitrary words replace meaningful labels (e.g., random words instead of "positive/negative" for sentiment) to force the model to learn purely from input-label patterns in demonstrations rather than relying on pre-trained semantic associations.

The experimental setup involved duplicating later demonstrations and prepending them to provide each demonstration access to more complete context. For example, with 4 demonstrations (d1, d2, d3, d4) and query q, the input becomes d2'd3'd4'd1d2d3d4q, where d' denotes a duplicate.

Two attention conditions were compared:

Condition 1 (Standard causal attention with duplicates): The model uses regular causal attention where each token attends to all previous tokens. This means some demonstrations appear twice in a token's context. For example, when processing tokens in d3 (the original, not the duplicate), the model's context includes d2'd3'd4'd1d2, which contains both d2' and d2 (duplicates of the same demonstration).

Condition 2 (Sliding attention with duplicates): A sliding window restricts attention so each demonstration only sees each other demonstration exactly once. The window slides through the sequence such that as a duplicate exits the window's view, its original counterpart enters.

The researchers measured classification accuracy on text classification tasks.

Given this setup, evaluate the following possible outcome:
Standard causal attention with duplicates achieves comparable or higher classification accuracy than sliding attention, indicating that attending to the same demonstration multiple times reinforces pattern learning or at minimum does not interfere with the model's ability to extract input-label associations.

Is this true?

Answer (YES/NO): NO